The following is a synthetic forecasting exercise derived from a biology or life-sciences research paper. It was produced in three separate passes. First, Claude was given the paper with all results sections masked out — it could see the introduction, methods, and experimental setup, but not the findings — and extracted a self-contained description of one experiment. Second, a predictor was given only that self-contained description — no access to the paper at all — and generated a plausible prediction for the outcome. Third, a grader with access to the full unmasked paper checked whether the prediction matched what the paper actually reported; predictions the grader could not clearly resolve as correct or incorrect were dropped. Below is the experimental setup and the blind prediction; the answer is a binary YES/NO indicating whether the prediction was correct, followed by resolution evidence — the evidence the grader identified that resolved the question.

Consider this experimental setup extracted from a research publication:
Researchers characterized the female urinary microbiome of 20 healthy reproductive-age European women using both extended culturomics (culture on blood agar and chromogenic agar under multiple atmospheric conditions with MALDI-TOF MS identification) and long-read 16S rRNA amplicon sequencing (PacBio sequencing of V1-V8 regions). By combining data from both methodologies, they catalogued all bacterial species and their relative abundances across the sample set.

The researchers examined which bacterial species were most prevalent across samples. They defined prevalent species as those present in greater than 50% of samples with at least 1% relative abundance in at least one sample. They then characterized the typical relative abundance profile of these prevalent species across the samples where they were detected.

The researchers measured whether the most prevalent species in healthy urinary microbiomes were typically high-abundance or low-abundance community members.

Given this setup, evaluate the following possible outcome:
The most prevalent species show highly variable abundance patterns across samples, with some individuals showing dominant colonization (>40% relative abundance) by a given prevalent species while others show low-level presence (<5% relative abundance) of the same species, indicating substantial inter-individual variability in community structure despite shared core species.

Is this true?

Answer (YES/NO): NO